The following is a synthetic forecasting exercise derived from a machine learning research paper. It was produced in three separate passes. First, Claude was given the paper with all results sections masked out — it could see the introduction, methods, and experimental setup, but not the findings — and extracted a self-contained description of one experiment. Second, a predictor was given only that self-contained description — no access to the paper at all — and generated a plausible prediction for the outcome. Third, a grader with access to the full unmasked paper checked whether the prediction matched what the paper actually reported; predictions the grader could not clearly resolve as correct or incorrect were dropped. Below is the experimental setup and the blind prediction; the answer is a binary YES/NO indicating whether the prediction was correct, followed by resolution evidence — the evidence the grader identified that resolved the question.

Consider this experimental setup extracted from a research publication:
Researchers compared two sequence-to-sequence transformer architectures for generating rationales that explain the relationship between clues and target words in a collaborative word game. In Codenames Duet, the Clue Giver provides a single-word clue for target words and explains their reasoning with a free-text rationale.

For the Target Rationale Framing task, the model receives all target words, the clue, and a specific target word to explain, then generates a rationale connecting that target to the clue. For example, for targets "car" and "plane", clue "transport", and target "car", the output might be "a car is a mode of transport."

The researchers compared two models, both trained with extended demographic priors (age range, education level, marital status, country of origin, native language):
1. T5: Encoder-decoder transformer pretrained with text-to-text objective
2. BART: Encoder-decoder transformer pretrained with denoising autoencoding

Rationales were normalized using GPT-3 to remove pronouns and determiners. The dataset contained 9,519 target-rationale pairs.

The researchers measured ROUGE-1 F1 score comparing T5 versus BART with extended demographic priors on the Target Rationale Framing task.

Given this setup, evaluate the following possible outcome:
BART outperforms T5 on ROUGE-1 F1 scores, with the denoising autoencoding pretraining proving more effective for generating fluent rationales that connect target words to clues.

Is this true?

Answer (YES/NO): NO